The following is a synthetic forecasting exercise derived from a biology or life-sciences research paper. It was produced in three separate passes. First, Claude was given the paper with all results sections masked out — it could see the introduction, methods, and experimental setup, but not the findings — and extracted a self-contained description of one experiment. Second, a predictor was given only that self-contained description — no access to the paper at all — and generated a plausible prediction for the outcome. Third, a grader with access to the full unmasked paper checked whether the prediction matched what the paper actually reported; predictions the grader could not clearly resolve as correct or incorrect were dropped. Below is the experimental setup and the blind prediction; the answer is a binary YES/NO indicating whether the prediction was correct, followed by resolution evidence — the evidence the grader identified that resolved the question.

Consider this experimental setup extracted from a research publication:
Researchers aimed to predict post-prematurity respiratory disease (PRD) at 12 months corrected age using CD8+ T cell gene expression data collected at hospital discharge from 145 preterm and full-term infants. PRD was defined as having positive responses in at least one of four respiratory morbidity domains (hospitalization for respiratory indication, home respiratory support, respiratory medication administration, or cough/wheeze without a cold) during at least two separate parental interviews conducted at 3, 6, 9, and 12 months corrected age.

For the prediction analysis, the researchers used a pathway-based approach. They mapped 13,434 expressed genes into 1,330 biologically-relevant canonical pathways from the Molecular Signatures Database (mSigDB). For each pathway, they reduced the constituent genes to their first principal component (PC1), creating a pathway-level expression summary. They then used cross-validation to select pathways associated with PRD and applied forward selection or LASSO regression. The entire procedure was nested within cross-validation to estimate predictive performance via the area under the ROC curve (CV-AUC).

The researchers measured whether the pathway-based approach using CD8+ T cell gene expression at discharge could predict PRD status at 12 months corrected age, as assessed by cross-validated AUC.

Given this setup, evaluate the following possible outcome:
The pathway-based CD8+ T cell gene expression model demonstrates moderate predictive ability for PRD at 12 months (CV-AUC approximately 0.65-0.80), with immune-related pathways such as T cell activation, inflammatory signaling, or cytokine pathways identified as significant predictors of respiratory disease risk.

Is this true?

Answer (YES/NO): NO